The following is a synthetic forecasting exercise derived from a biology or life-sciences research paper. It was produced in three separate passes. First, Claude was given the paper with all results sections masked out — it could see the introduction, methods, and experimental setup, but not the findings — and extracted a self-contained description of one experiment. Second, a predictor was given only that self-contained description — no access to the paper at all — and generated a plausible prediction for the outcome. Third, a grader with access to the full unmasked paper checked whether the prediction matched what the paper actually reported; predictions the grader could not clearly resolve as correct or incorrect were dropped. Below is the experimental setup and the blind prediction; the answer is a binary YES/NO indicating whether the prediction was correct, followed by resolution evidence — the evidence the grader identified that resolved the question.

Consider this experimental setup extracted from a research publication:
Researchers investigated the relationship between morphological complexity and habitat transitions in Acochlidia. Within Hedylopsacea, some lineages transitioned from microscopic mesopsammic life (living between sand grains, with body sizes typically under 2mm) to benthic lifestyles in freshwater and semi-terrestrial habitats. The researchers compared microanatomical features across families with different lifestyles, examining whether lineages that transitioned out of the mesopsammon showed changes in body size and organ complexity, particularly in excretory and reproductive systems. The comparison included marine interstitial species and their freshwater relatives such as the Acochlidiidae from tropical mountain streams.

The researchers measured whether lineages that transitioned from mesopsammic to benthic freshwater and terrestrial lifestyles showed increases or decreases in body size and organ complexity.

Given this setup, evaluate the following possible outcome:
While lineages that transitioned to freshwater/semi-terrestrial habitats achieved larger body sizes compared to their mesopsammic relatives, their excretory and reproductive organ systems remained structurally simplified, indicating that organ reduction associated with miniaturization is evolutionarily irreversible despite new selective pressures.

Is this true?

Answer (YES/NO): NO